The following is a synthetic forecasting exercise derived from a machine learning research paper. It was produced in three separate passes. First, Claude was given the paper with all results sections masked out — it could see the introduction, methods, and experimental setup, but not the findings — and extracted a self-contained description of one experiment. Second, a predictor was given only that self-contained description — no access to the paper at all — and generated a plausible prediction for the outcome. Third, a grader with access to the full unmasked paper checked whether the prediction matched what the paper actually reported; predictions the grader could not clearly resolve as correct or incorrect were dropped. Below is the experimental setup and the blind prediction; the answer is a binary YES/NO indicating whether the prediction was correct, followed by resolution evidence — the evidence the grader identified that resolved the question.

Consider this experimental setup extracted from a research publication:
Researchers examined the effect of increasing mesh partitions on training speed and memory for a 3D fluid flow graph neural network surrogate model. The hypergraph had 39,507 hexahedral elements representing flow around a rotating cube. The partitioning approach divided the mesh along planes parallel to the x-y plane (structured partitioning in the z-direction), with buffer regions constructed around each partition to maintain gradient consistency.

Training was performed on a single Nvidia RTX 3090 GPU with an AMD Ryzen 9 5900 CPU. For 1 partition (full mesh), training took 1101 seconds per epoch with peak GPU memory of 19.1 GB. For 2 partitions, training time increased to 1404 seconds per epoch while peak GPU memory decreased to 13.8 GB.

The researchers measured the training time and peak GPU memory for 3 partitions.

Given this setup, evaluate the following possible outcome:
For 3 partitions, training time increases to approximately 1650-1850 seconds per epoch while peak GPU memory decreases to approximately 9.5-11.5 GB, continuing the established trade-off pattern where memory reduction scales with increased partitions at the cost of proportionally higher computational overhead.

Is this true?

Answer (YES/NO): NO